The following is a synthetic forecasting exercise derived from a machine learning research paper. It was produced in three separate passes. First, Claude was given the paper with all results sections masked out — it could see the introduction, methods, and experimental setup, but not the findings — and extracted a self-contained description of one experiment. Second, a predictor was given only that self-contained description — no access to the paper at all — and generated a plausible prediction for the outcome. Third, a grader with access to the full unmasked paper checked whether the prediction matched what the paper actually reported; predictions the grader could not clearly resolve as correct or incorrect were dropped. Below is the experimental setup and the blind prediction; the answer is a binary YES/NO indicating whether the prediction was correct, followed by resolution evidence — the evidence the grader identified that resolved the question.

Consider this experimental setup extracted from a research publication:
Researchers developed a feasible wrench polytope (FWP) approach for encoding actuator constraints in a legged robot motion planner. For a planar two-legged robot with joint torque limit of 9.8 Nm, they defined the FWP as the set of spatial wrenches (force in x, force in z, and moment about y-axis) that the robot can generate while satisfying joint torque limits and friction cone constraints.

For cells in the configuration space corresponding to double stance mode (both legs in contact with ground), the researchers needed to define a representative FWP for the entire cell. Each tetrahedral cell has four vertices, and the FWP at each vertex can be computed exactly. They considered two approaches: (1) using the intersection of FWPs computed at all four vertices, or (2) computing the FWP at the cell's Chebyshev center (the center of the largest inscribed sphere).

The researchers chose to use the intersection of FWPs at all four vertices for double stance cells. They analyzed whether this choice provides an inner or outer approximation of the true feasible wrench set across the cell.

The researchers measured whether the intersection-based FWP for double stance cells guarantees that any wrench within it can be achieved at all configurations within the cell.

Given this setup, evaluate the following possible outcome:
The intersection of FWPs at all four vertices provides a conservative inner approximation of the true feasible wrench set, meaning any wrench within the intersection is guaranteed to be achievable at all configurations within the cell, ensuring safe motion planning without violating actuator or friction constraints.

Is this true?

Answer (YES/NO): YES